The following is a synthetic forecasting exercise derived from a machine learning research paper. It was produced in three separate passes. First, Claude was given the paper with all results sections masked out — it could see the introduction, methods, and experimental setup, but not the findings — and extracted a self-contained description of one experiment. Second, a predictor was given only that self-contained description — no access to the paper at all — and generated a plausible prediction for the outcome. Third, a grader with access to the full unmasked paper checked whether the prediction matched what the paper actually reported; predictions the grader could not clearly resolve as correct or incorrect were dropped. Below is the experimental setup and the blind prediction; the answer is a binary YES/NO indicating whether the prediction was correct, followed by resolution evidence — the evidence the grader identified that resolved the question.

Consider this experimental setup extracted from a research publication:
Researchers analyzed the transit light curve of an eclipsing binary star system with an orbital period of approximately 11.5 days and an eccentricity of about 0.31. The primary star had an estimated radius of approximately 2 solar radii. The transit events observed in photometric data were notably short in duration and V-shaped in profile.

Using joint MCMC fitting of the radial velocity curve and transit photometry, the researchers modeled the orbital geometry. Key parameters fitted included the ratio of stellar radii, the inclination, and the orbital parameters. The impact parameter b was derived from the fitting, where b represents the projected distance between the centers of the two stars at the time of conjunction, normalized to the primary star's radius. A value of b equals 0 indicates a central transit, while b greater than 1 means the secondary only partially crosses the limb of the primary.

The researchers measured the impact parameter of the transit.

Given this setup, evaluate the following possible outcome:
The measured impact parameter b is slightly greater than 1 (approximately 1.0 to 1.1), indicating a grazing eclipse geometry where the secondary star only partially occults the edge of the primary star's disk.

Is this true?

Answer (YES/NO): NO